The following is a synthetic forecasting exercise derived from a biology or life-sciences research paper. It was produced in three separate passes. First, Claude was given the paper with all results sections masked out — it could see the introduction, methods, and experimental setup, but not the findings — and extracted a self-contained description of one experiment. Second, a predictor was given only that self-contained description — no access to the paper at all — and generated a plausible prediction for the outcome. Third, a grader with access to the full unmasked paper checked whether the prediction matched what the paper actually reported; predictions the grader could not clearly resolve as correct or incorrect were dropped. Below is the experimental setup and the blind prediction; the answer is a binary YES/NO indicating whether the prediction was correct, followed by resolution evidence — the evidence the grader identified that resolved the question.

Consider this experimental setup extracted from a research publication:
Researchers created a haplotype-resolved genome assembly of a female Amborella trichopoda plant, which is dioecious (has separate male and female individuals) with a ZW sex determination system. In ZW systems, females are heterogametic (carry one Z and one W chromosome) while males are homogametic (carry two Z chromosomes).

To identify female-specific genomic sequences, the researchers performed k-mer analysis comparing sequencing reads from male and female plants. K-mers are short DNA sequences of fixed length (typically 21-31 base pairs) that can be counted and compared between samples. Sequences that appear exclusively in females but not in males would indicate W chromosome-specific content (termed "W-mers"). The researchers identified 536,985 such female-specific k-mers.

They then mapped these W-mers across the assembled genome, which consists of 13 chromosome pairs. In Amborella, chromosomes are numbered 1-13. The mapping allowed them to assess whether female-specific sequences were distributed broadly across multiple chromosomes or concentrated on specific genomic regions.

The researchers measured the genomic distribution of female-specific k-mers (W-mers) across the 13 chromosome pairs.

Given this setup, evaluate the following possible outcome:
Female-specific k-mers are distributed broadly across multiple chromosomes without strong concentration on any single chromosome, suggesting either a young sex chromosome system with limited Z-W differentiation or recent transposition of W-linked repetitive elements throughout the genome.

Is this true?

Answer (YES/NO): NO